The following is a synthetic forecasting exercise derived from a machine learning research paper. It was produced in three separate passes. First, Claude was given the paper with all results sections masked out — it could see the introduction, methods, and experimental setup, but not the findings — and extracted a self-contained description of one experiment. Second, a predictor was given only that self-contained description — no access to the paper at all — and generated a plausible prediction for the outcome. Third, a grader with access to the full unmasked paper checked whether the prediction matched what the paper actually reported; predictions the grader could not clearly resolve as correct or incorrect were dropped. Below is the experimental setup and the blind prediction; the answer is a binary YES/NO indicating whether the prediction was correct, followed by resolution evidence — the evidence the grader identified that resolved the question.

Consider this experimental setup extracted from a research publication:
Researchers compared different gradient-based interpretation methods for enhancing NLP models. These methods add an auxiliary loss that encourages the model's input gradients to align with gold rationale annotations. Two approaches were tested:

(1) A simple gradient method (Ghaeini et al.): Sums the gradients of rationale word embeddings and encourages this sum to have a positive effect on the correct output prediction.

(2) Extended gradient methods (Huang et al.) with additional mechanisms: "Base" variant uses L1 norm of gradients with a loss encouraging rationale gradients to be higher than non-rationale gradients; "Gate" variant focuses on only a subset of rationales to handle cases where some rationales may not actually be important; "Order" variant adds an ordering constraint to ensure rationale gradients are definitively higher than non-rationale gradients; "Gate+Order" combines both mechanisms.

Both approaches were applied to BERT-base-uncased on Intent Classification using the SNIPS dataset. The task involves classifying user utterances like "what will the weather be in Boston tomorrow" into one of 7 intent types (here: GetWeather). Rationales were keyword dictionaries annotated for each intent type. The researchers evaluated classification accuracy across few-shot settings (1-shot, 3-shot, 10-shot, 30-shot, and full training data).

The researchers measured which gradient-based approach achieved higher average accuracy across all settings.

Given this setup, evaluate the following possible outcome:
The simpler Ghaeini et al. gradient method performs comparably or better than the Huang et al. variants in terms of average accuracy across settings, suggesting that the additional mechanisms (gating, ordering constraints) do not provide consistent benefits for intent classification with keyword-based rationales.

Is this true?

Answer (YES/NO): NO